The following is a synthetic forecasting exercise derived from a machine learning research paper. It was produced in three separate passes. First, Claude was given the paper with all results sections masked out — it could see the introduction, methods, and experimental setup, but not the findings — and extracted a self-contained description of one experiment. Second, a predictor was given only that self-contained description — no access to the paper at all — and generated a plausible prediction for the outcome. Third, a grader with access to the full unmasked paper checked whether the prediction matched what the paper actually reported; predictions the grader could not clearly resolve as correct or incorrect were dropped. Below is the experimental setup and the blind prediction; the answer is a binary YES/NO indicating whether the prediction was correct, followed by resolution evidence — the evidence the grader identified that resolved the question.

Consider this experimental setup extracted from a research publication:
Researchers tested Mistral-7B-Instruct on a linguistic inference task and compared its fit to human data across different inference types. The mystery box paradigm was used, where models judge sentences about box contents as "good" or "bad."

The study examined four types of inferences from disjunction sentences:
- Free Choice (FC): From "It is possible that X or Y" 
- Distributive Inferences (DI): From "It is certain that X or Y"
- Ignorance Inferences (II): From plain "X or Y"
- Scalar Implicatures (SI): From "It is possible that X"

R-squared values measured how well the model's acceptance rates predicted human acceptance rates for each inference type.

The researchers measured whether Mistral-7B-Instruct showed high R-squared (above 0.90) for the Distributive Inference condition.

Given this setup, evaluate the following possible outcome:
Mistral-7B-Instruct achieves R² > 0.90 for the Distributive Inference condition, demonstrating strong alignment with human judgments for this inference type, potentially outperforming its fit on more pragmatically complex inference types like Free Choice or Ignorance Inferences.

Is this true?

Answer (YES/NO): YES